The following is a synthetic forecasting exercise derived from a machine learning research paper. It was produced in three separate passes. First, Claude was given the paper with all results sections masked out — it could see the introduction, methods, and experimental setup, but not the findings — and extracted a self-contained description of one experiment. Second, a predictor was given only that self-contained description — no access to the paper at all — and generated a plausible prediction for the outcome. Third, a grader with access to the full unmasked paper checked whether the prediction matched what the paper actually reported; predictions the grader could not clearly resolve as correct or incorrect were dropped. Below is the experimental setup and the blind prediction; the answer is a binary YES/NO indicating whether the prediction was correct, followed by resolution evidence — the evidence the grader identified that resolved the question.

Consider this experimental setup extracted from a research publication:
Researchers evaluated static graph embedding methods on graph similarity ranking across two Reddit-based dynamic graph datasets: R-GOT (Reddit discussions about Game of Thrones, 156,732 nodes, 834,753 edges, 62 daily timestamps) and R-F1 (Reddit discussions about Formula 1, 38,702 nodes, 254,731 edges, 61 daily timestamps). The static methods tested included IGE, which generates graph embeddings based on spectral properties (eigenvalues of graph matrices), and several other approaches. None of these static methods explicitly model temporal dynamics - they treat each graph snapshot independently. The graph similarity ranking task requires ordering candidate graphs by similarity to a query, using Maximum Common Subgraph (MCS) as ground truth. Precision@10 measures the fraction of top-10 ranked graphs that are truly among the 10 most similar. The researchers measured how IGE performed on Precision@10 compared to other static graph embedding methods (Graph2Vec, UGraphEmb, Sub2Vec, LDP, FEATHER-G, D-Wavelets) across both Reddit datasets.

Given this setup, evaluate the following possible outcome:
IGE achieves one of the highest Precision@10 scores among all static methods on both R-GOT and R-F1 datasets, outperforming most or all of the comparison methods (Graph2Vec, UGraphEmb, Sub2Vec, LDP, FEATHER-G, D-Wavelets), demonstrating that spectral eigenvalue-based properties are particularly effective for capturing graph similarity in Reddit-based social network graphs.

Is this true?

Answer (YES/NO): NO